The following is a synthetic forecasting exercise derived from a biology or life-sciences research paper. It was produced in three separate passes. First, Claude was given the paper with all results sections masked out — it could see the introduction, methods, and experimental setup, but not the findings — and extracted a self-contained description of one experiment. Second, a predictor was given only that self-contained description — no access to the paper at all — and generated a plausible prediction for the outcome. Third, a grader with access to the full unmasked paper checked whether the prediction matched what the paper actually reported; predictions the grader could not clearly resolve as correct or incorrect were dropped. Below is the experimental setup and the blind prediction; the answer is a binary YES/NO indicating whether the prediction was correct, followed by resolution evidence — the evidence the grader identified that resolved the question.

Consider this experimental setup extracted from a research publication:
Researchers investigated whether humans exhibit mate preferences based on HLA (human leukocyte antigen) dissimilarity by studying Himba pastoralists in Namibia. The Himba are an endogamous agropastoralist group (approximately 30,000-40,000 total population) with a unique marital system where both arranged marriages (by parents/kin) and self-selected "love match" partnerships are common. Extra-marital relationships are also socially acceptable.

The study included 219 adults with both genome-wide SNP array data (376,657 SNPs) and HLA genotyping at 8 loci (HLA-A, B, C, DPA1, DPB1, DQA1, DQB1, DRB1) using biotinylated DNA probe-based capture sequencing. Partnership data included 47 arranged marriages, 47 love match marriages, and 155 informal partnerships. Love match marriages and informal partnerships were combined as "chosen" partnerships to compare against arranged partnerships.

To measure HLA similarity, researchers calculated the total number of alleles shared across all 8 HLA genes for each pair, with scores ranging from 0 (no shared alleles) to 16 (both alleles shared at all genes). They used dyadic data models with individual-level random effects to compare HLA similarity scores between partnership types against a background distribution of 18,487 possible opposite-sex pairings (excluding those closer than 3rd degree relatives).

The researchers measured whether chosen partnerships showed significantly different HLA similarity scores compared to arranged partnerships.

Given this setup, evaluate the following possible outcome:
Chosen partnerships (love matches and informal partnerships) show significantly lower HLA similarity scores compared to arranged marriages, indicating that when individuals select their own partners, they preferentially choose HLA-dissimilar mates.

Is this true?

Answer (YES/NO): NO